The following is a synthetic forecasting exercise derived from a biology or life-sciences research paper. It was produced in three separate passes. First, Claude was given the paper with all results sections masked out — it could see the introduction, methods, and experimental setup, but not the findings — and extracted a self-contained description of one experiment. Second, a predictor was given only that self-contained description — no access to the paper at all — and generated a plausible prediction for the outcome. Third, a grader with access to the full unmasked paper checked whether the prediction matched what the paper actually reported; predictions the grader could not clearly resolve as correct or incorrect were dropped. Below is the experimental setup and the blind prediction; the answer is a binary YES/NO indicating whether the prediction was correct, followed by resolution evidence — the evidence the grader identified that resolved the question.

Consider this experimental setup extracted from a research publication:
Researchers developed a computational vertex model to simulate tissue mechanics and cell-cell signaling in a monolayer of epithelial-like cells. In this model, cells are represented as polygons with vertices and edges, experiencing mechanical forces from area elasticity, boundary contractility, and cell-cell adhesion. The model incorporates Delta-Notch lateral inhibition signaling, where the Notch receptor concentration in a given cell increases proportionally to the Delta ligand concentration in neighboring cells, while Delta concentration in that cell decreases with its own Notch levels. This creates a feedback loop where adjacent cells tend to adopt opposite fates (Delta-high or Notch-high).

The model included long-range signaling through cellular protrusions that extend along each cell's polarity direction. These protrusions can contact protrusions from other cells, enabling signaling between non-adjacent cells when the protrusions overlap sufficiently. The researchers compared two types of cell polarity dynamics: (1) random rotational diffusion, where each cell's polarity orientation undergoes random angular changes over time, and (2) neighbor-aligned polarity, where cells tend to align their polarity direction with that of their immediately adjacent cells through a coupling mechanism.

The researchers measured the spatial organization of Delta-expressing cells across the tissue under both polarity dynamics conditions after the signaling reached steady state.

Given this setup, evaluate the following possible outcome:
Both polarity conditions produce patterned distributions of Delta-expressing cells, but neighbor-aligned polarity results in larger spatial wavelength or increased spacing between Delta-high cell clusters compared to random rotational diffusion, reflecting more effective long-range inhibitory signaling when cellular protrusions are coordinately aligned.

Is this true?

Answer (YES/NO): NO